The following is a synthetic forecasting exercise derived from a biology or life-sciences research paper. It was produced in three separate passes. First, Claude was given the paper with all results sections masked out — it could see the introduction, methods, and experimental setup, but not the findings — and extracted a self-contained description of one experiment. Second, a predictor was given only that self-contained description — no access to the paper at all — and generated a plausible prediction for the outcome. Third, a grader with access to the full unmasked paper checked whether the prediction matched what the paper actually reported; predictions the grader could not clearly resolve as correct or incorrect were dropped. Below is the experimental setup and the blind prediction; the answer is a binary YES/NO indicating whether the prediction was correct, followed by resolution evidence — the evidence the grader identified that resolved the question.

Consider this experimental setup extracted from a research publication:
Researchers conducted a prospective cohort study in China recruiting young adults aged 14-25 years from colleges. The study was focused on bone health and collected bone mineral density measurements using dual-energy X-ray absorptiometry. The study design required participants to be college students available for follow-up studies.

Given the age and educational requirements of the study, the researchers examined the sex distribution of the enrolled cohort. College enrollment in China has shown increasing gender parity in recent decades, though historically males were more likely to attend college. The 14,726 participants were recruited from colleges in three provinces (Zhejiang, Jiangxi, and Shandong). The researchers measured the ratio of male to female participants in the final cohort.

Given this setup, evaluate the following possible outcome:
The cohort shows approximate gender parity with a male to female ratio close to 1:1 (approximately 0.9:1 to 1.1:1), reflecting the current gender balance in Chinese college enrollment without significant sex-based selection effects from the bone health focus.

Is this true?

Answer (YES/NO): NO